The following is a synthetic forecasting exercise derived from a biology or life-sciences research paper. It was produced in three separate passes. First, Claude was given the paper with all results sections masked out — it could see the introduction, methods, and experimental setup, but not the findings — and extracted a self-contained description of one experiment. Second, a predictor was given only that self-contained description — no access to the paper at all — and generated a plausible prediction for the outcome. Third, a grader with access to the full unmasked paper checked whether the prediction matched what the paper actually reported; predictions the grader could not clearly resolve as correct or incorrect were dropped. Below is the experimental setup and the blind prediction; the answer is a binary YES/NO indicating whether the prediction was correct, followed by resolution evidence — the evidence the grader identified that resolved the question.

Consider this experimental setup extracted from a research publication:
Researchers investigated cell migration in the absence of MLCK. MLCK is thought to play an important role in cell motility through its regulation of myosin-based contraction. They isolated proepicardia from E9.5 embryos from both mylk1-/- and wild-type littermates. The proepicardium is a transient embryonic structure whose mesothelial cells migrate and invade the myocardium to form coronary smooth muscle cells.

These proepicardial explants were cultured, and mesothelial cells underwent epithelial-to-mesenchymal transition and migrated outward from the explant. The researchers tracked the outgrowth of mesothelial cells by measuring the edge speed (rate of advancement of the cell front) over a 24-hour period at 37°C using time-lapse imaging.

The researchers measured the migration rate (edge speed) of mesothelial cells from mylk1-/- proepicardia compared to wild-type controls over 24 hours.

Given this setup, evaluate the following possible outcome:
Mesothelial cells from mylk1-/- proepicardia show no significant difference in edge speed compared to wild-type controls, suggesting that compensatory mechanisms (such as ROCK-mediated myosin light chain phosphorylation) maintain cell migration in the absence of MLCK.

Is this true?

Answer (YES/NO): NO